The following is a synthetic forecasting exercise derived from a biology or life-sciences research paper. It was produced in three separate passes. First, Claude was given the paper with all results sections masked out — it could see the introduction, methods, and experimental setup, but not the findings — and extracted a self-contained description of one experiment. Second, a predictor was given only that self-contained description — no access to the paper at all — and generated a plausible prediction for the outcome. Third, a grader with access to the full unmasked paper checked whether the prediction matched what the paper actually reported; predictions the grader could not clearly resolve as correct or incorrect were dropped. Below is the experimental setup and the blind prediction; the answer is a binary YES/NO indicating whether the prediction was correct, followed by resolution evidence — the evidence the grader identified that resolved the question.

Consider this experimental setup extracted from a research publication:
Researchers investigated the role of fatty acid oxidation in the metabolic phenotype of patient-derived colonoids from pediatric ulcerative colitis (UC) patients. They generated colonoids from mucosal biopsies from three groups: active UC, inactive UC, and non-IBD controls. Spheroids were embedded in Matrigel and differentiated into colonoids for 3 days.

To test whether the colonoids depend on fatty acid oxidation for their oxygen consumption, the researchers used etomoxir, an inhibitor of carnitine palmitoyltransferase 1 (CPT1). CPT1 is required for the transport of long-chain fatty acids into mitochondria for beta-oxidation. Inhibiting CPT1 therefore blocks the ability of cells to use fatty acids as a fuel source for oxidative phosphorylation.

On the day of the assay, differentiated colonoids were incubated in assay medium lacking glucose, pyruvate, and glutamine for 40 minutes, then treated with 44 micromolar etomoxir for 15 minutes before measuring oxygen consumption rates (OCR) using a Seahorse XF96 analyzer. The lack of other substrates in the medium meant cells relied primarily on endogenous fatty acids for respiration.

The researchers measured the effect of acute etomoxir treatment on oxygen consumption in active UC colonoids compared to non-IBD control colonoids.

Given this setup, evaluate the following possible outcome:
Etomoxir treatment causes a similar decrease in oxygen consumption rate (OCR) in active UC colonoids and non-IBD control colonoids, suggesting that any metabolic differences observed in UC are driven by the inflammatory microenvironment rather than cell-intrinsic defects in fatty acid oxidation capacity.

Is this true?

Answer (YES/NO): NO